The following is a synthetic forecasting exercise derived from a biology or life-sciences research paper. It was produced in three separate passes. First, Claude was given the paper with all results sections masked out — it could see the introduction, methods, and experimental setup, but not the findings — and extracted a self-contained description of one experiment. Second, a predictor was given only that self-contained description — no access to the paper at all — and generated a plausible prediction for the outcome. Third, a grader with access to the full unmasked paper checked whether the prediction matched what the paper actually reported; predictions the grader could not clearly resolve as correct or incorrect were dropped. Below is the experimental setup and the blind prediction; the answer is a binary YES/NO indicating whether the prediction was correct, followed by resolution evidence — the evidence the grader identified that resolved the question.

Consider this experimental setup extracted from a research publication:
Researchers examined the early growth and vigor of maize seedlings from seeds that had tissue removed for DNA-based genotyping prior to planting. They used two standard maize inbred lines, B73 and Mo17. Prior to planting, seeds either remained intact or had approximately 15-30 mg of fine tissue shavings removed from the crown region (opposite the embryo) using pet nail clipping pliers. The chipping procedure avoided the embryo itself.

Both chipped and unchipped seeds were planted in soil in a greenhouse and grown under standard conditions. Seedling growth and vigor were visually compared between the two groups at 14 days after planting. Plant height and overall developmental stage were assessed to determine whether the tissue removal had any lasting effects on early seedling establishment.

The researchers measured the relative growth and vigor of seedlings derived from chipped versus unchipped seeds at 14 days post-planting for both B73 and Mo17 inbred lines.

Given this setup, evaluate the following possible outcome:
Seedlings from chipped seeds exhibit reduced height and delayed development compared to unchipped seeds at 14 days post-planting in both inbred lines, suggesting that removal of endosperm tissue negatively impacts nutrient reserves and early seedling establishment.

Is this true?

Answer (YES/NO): YES